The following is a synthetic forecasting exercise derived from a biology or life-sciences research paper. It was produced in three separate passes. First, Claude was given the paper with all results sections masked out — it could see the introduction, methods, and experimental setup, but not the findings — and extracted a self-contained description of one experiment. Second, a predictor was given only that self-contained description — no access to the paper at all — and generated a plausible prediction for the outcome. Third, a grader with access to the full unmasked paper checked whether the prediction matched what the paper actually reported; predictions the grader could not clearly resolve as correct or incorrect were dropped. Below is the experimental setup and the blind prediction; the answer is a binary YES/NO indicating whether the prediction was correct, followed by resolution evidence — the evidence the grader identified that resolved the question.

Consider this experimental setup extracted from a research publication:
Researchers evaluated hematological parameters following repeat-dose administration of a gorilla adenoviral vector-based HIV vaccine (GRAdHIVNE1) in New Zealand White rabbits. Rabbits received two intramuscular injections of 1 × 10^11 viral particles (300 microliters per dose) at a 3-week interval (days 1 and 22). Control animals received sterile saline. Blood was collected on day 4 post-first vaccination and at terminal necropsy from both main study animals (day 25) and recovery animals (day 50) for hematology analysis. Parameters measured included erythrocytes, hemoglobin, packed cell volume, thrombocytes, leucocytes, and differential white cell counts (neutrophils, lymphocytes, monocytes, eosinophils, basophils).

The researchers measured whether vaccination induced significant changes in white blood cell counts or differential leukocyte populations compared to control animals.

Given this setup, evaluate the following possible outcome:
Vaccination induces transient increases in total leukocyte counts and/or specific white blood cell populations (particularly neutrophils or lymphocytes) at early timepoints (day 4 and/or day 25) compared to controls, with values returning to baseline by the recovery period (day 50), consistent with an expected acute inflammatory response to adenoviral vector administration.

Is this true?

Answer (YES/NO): YES